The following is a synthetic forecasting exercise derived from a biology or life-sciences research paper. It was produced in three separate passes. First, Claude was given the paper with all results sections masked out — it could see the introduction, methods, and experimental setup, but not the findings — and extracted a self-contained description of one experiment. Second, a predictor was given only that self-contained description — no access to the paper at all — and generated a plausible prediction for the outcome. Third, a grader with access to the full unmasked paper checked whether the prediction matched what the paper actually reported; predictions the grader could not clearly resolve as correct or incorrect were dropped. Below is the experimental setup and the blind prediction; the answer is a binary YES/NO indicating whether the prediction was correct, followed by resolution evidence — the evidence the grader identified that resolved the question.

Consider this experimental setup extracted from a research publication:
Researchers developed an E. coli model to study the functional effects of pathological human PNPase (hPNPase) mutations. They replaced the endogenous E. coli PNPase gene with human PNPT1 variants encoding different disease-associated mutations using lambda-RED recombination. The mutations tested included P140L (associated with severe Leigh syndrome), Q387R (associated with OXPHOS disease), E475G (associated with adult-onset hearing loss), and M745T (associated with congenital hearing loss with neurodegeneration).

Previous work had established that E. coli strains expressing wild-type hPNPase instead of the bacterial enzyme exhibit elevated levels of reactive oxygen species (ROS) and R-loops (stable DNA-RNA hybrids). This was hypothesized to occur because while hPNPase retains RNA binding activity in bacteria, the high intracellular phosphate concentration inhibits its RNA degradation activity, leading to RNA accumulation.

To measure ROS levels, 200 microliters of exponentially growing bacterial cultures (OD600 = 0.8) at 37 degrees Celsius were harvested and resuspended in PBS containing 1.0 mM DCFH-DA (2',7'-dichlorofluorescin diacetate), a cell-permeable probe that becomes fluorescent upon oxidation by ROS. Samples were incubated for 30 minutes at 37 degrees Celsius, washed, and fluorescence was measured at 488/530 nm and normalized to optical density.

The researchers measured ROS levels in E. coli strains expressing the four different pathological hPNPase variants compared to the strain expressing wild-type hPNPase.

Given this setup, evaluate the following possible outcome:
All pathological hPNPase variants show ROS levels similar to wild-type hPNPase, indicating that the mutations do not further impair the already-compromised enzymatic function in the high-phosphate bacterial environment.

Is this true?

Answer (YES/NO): NO